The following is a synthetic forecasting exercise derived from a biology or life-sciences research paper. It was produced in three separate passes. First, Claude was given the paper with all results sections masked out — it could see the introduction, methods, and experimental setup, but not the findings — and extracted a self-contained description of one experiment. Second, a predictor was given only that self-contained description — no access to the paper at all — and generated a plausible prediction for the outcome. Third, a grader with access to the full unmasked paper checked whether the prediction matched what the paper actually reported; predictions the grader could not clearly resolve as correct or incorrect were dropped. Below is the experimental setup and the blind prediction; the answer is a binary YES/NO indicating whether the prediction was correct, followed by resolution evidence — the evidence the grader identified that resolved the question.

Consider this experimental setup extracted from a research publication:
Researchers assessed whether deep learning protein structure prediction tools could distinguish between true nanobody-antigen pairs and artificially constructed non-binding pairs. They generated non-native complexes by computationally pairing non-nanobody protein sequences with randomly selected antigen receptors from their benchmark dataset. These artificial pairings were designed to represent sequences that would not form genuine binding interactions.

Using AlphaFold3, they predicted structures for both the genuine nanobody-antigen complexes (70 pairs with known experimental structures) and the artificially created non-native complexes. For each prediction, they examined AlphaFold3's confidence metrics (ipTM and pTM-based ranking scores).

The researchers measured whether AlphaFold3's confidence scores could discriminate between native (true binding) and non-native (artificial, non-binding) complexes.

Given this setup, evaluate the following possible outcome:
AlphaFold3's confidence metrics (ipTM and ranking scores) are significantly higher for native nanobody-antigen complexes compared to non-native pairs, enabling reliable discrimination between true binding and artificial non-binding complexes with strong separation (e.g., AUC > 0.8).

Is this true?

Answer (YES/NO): YES